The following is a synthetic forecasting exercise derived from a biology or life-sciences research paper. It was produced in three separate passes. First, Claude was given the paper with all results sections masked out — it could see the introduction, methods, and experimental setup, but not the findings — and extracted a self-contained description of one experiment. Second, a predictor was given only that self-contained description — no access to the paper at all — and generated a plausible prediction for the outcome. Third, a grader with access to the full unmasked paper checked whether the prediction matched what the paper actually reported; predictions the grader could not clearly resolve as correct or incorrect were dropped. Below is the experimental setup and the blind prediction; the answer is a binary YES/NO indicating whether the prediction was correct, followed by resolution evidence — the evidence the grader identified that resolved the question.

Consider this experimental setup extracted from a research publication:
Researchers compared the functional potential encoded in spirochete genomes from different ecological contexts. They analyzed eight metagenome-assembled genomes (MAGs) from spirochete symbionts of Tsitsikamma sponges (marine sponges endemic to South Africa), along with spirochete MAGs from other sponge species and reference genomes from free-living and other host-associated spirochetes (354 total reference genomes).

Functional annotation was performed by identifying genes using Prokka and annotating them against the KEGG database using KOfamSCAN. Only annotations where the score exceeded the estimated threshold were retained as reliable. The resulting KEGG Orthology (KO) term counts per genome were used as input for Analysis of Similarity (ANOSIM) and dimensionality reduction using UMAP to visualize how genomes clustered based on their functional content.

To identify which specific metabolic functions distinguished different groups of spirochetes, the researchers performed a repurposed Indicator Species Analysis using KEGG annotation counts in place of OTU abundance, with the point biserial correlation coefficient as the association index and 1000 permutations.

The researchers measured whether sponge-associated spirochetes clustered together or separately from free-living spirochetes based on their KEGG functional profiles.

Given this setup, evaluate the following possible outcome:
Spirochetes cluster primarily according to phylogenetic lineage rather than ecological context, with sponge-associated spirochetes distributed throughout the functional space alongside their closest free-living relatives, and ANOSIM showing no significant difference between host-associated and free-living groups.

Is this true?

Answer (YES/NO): NO